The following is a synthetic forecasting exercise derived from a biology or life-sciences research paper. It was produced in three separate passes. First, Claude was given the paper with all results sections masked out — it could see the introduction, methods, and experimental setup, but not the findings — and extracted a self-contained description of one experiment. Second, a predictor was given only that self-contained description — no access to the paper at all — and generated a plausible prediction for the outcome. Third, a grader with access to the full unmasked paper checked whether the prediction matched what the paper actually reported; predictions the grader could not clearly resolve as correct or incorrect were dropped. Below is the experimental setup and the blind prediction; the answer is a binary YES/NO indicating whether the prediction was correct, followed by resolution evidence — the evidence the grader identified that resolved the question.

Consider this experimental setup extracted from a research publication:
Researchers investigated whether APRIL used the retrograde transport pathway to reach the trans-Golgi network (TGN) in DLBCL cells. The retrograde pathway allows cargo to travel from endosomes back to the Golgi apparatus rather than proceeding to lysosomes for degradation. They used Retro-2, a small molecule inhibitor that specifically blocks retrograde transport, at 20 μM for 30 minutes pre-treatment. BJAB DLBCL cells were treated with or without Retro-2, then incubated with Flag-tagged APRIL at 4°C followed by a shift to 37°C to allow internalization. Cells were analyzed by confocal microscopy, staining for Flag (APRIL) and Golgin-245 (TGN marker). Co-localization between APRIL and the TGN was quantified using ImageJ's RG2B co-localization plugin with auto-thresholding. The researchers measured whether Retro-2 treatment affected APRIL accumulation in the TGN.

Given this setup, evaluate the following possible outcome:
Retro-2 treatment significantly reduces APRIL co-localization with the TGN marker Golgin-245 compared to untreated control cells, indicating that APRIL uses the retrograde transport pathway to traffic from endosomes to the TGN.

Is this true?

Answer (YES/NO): YES